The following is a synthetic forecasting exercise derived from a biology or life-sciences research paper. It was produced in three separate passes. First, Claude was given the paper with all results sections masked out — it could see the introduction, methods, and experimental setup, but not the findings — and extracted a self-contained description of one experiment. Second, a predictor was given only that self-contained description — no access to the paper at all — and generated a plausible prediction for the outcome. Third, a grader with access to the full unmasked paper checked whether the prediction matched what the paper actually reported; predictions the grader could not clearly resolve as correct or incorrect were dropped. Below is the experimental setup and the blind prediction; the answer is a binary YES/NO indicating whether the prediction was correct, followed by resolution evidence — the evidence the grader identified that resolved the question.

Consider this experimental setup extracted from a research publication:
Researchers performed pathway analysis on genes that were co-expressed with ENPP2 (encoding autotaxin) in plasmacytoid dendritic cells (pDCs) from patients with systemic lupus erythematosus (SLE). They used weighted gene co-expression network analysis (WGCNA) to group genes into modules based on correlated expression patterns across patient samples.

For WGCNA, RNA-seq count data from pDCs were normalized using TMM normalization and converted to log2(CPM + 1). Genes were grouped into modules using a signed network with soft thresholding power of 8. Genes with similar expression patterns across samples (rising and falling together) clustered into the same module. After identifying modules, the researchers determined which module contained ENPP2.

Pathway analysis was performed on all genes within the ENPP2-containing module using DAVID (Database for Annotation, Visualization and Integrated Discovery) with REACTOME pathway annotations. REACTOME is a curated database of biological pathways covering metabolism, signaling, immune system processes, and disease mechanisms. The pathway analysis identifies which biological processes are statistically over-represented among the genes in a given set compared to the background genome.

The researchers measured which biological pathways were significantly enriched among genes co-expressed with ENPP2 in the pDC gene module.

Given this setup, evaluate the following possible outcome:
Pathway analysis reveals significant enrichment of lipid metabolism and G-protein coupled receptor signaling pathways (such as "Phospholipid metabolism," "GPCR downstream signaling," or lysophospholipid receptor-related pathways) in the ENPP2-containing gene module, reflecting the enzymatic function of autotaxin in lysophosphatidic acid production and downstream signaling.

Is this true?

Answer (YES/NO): NO